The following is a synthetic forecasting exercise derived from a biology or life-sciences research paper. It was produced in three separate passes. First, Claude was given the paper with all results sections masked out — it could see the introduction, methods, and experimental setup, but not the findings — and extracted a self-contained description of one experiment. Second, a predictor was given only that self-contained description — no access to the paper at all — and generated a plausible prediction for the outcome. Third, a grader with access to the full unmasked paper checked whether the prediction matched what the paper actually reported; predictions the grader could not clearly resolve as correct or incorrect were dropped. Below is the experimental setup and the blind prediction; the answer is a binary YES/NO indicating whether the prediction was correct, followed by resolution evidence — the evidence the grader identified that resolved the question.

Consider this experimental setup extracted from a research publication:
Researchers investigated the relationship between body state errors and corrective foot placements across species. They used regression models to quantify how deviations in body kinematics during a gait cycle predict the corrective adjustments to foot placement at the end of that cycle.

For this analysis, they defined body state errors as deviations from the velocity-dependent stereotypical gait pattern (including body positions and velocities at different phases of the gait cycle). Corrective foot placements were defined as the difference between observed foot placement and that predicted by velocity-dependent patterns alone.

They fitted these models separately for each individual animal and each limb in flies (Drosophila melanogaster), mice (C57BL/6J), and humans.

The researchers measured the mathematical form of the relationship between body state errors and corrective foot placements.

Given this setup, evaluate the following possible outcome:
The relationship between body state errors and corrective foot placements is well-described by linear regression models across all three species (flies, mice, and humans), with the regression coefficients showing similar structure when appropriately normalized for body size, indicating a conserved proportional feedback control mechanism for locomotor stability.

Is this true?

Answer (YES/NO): NO